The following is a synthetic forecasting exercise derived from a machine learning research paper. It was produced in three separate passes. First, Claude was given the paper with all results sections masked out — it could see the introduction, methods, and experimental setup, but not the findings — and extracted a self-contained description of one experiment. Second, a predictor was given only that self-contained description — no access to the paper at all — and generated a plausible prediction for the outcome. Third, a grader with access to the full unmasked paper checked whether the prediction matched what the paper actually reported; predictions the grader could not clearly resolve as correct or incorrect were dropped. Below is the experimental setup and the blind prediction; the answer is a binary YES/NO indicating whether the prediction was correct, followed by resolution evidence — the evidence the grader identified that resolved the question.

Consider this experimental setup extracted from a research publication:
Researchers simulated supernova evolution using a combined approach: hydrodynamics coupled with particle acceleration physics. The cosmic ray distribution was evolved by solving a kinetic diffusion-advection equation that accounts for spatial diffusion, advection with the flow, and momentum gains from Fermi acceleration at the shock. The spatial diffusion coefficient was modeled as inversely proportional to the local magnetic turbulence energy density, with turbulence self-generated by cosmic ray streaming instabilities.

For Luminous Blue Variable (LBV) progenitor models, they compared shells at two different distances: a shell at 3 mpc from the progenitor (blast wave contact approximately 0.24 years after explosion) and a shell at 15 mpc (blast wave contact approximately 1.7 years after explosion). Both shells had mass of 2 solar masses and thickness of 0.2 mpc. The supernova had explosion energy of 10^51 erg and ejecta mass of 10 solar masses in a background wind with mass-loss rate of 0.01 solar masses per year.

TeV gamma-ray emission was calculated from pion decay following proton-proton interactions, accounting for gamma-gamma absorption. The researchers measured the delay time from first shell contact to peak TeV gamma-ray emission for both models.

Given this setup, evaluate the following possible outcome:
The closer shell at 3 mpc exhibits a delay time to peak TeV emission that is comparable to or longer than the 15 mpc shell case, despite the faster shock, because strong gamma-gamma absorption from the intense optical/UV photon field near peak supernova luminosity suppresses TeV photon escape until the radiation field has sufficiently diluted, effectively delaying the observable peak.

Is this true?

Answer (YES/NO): NO